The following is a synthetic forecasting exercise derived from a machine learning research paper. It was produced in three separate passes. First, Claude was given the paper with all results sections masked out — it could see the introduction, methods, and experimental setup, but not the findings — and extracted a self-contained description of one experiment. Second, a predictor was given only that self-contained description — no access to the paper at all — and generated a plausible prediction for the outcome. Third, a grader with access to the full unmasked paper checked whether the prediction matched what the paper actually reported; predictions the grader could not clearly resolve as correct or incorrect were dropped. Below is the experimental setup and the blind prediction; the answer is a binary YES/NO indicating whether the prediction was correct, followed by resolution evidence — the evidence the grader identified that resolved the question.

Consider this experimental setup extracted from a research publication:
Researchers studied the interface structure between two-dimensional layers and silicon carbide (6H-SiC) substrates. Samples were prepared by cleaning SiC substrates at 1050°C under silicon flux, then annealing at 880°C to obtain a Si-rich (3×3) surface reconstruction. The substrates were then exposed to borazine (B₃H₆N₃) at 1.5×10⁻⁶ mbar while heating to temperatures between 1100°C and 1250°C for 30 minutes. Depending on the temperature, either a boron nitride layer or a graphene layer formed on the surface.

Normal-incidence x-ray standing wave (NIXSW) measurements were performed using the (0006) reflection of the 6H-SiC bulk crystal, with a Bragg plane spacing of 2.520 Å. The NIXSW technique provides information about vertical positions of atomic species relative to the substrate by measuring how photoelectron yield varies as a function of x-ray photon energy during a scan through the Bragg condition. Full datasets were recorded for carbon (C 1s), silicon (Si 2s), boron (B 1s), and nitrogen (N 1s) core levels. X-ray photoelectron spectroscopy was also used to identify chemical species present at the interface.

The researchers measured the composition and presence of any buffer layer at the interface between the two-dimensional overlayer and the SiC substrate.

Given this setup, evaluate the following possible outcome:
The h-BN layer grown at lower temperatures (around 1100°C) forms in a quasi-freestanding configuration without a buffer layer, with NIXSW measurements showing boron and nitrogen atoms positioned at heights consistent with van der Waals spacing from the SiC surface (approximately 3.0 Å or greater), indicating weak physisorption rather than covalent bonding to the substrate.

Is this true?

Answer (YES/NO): NO